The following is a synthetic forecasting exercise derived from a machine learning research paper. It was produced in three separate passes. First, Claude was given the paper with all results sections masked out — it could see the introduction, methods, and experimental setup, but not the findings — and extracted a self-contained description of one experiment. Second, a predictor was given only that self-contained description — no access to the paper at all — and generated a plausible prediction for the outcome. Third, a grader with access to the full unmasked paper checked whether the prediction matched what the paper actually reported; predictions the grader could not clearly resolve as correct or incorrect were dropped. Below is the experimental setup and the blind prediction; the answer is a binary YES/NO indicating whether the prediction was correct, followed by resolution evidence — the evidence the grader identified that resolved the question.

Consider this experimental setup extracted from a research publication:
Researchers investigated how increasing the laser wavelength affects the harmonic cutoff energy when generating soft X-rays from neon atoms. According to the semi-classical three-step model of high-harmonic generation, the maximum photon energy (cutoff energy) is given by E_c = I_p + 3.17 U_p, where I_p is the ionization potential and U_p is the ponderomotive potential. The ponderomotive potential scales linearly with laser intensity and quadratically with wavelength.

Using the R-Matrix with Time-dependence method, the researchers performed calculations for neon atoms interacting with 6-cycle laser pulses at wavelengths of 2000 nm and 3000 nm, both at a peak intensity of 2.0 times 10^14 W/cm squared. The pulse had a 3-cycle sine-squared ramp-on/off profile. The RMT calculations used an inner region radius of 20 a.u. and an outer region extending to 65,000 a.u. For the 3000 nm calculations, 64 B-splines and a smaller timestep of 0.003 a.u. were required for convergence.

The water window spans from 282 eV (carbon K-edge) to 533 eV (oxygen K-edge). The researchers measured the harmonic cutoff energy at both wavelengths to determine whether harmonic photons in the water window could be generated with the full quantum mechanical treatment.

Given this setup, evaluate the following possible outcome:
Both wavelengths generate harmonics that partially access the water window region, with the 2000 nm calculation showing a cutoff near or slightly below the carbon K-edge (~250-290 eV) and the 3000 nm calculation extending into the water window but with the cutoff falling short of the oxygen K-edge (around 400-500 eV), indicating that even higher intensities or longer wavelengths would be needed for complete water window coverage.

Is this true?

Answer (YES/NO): NO